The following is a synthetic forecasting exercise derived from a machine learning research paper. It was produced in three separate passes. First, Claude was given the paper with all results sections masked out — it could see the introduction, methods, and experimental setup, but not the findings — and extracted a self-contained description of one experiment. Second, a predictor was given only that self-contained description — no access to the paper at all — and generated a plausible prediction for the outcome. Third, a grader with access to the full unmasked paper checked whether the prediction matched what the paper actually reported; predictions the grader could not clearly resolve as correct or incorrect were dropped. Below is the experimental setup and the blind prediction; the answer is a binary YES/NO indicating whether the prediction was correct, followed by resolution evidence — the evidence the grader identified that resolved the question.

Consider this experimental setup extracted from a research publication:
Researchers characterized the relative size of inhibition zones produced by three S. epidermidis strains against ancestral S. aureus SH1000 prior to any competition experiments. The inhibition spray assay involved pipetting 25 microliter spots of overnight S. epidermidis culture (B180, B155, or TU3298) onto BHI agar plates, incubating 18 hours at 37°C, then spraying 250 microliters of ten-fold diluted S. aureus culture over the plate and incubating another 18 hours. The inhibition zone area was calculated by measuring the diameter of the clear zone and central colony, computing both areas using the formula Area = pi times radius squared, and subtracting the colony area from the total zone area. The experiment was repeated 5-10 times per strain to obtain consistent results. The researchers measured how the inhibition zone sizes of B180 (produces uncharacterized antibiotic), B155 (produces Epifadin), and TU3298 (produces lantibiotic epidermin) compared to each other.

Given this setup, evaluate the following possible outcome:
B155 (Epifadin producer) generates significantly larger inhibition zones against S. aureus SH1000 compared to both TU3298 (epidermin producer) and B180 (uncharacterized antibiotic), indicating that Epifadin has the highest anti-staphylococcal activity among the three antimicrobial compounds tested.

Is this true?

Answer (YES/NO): NO